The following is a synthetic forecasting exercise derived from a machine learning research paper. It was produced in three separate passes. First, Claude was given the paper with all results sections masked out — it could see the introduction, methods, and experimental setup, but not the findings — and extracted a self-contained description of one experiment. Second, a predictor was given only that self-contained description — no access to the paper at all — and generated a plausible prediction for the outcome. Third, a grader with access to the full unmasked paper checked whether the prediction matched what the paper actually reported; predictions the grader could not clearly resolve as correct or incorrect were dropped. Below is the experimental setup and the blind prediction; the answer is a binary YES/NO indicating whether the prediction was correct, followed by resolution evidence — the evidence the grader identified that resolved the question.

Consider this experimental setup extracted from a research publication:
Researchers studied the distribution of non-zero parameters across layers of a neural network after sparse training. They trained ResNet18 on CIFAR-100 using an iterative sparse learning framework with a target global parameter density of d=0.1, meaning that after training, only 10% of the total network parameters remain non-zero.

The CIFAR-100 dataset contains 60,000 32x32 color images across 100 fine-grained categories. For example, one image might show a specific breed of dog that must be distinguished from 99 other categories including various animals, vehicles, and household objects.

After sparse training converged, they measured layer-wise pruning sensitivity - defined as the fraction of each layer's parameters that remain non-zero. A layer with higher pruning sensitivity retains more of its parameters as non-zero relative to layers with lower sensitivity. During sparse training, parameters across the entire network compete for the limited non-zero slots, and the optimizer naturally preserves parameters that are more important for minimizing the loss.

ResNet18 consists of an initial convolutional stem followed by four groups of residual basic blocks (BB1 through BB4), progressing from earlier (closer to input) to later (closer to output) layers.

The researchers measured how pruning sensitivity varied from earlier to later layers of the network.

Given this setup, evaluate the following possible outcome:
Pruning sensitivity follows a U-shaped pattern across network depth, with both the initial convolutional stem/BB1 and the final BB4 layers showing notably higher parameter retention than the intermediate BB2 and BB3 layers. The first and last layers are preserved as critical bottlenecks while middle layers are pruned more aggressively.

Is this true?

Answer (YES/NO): NO